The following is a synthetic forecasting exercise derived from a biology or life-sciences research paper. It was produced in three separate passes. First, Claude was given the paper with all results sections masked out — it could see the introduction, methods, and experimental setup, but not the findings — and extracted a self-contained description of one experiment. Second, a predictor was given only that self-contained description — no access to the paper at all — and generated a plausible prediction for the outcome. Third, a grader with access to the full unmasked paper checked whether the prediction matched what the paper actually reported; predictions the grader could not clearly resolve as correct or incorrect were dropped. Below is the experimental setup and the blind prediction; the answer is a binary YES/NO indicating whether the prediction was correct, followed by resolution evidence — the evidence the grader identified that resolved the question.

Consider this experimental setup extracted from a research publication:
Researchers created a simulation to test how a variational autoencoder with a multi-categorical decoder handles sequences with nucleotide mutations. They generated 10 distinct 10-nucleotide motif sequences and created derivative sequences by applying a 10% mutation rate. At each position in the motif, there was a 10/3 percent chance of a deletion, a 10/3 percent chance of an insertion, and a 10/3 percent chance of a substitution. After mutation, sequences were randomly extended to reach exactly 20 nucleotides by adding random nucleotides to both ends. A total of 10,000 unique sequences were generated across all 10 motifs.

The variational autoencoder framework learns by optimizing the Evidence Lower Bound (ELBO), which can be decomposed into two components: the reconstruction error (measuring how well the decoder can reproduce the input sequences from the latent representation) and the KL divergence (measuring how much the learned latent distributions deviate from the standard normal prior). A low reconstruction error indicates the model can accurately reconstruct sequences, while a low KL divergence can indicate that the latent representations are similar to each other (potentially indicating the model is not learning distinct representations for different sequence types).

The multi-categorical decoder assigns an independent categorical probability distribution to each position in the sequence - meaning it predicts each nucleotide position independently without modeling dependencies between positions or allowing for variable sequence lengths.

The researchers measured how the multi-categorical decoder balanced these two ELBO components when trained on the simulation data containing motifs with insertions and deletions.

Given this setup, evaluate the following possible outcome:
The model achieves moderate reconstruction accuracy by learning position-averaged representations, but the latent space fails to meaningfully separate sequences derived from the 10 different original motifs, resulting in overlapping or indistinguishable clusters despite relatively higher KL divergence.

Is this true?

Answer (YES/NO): YES